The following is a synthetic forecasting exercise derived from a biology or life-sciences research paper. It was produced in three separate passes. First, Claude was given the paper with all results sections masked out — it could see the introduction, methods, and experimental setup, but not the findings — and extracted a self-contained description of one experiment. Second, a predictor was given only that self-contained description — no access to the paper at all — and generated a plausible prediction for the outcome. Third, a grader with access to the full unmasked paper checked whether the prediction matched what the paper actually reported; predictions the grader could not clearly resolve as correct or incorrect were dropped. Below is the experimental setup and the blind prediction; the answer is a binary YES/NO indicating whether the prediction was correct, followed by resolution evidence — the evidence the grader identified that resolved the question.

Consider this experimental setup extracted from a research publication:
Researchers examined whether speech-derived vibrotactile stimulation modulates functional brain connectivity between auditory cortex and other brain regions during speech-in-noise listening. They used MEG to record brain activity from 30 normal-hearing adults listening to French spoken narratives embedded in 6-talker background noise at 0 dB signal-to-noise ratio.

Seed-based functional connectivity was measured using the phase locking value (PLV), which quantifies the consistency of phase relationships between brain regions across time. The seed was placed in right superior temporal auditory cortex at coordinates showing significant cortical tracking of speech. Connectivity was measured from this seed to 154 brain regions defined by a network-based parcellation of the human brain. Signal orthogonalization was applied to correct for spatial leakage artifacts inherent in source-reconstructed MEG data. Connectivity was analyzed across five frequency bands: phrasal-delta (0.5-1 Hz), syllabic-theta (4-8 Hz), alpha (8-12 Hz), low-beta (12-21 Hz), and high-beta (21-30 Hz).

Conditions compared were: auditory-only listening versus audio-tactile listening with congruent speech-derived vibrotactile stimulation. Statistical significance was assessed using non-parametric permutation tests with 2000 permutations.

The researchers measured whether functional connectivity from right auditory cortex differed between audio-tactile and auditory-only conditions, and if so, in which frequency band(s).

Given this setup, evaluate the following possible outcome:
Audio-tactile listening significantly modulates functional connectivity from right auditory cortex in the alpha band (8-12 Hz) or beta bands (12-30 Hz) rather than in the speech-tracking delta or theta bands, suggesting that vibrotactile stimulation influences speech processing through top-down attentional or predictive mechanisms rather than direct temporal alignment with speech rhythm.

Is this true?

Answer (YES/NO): YES